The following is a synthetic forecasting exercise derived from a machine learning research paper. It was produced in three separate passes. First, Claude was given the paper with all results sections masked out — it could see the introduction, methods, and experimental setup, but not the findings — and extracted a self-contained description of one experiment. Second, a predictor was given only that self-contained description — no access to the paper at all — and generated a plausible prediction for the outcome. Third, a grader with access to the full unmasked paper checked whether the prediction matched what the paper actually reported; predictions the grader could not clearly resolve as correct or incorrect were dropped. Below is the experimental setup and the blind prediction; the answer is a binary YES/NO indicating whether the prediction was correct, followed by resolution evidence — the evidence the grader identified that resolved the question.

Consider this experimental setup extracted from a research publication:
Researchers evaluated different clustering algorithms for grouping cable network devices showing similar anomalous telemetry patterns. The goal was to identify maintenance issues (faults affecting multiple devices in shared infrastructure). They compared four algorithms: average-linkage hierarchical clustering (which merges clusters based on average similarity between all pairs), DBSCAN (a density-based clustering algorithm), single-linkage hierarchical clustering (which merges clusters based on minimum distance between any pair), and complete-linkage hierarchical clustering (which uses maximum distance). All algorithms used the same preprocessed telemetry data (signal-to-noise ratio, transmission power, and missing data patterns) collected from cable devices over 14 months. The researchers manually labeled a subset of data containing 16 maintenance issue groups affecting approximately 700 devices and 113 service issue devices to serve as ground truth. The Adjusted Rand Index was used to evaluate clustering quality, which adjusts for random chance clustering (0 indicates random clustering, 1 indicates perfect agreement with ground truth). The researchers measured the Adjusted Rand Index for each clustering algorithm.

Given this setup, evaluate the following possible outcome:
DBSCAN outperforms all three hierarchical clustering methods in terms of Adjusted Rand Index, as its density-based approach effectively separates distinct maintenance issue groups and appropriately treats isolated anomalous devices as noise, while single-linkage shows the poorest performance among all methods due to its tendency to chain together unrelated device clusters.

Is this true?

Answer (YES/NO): NO